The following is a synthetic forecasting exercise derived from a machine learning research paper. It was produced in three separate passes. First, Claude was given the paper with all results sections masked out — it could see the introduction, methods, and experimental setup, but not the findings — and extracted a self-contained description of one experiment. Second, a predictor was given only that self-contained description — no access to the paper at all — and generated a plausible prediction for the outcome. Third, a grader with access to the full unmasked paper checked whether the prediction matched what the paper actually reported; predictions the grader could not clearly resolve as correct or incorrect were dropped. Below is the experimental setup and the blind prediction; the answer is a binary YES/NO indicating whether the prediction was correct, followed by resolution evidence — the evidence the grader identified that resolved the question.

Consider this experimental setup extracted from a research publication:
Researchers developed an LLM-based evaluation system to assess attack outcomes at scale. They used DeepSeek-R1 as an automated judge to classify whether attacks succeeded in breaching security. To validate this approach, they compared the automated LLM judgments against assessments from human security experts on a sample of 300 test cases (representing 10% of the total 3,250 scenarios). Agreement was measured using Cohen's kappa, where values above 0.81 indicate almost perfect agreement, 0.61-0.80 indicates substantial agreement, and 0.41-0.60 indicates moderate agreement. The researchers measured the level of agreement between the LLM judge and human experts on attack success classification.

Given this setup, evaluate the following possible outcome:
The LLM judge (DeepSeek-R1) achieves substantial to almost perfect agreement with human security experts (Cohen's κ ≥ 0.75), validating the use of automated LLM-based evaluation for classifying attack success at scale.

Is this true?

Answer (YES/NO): YES